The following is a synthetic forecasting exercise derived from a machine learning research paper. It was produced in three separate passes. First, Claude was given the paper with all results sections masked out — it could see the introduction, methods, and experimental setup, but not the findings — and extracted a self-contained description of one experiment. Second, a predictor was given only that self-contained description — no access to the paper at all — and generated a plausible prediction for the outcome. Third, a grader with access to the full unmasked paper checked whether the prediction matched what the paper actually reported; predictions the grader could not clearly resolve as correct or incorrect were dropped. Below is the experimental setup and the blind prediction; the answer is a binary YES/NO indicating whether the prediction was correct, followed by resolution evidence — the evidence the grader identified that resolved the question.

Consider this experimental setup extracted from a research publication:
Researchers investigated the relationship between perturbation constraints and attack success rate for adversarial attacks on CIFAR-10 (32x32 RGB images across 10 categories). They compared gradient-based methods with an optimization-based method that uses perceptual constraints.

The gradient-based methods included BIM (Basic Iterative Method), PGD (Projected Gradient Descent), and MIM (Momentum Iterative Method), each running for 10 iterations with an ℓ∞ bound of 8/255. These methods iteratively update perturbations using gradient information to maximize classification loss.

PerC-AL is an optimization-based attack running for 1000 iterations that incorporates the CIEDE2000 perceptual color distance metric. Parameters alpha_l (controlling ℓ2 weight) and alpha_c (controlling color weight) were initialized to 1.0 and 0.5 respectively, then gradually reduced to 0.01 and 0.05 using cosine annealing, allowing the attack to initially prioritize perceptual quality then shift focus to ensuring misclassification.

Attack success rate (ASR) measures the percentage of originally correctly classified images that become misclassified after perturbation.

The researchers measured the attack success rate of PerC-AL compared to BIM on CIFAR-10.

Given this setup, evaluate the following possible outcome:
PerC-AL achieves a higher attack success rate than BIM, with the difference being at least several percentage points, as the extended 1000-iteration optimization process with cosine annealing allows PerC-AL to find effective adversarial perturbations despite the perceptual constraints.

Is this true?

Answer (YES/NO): NO